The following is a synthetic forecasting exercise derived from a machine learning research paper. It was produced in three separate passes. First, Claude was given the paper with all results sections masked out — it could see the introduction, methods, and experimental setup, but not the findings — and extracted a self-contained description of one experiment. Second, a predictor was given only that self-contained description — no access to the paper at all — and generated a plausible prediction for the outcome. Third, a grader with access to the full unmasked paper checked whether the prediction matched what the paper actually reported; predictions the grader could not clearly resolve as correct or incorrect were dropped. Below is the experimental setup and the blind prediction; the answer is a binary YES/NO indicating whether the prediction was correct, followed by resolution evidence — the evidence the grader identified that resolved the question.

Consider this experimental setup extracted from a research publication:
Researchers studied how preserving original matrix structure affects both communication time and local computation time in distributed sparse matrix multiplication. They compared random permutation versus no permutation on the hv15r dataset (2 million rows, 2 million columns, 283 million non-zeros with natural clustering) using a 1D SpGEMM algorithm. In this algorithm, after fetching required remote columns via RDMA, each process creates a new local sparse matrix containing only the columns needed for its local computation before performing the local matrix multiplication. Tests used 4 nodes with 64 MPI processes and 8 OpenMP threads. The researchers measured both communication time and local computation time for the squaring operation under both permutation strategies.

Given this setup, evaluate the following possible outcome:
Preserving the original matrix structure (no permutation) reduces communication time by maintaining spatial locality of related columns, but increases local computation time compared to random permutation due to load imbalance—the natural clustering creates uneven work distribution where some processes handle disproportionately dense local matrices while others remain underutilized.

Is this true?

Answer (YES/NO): NO